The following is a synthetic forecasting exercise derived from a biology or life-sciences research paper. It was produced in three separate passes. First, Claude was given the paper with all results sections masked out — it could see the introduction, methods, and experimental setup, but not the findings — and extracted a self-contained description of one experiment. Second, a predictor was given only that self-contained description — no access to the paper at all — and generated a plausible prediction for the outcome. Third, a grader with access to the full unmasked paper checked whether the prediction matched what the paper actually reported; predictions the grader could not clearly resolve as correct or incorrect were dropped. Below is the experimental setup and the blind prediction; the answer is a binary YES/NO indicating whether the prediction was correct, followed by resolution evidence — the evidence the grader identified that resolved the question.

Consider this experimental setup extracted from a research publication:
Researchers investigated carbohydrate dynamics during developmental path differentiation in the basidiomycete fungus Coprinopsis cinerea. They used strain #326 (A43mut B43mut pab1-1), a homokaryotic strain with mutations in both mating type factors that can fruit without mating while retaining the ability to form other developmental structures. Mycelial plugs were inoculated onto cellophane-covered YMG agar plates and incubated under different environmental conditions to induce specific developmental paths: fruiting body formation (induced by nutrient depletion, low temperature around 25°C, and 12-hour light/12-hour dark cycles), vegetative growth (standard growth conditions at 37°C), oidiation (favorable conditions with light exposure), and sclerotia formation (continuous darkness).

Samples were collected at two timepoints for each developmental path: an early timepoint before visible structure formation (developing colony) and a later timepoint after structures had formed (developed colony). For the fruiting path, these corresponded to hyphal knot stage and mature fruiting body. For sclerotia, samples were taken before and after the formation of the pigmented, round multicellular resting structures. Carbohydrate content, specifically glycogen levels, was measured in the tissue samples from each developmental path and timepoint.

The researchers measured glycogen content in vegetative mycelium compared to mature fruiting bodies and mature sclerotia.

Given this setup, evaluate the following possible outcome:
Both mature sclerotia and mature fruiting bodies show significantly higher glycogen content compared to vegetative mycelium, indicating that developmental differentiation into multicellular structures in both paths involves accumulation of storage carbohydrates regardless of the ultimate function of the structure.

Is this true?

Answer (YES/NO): NO